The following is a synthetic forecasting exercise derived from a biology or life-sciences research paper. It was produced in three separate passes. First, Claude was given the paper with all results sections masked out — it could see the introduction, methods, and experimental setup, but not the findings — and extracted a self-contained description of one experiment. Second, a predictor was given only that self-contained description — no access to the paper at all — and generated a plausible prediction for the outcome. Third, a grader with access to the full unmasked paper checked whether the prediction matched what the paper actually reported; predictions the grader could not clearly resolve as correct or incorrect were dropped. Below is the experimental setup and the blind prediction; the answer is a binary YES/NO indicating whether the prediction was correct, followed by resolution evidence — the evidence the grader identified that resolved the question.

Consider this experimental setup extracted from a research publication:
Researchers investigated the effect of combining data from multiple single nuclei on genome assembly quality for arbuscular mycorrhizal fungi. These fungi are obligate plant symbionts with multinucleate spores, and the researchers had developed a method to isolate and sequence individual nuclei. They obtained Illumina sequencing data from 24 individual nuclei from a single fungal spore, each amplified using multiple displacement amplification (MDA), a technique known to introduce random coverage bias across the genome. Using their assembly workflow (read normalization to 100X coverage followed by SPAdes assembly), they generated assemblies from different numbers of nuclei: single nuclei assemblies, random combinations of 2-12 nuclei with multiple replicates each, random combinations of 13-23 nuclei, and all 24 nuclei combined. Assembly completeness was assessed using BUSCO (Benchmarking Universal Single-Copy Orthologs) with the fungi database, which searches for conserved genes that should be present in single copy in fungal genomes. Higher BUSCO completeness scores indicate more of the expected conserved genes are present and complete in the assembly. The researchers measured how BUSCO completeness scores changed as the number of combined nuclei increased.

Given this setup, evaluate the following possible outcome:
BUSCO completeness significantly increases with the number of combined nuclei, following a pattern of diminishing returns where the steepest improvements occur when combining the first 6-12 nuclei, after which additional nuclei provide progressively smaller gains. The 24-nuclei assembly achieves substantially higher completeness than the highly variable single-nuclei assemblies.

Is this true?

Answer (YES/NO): YES